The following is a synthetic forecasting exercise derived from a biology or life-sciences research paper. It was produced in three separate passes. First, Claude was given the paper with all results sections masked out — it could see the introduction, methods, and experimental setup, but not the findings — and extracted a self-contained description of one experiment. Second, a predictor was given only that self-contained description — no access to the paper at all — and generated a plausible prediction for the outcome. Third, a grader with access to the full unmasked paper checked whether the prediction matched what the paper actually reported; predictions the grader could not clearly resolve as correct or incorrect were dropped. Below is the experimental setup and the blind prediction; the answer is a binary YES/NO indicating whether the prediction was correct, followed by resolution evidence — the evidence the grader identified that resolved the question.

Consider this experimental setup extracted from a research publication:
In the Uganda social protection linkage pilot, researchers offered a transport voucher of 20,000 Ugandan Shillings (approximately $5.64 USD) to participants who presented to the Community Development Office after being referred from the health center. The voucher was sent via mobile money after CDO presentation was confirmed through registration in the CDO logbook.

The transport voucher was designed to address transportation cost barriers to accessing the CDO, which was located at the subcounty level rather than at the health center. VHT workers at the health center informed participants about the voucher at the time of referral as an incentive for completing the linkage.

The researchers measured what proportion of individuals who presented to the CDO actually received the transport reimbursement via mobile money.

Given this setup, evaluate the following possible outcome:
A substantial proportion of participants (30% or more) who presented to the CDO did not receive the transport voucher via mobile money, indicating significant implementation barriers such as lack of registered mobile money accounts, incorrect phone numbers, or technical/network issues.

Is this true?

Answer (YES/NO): NO